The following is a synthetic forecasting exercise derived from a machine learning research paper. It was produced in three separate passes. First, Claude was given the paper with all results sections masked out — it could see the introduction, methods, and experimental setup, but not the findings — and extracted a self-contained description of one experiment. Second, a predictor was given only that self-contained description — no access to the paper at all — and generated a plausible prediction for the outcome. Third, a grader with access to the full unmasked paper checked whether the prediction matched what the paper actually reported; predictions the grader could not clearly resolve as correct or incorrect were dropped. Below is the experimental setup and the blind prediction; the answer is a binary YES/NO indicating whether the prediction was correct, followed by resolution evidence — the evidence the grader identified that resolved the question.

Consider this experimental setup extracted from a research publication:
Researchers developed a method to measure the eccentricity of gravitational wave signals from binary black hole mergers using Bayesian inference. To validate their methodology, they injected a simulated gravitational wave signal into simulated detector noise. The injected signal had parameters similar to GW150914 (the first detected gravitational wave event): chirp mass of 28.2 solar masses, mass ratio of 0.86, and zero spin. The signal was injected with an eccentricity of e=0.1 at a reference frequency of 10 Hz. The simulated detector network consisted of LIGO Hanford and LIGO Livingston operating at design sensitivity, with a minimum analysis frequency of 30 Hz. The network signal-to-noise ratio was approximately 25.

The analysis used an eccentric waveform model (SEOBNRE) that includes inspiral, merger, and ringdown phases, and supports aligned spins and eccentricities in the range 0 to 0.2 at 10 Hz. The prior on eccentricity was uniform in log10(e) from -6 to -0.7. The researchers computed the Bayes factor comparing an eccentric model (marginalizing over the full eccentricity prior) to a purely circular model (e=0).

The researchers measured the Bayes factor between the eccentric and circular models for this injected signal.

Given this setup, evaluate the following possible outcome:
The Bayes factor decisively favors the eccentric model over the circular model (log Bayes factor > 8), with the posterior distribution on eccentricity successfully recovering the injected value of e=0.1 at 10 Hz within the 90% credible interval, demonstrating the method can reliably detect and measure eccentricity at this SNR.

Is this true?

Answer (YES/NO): NO